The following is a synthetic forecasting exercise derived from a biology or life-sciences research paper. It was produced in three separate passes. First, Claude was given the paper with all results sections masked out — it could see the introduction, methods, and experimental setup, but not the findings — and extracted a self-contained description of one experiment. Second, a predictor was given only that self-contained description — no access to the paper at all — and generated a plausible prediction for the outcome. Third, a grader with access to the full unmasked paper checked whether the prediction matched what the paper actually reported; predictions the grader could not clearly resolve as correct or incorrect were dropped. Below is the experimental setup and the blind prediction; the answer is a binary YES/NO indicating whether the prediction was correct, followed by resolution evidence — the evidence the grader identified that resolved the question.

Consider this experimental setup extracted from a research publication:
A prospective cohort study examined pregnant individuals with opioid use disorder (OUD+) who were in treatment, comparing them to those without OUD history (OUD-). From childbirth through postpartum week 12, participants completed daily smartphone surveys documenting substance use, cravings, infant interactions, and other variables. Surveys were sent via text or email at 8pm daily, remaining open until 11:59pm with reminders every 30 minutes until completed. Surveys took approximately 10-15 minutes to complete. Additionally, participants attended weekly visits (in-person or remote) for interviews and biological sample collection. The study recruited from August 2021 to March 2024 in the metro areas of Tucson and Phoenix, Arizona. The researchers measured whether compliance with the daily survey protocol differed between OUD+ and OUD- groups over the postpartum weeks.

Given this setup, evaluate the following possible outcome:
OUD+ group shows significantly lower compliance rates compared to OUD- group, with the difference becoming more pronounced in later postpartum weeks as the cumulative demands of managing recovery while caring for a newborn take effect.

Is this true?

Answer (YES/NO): NO